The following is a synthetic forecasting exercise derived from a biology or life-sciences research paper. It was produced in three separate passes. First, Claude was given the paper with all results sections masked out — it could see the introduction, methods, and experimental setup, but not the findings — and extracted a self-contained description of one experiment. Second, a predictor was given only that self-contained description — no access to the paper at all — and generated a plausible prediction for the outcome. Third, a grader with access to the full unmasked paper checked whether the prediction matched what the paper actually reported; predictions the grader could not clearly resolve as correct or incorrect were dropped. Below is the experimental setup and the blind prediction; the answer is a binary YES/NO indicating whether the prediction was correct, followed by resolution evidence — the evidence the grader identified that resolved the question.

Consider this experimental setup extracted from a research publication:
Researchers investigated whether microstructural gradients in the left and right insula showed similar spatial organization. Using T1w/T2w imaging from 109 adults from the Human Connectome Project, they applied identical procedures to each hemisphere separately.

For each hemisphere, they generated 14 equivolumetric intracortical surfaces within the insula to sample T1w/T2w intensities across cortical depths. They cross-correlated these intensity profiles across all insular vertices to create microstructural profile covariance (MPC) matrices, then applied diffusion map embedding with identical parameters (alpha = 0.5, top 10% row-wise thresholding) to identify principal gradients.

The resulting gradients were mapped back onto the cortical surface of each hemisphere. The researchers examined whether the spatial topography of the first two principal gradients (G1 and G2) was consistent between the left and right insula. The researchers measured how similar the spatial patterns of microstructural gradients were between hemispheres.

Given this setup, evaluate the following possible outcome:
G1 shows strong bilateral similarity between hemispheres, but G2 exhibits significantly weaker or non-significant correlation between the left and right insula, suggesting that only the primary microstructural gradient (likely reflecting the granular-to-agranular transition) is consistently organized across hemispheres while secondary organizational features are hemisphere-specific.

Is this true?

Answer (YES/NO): NO